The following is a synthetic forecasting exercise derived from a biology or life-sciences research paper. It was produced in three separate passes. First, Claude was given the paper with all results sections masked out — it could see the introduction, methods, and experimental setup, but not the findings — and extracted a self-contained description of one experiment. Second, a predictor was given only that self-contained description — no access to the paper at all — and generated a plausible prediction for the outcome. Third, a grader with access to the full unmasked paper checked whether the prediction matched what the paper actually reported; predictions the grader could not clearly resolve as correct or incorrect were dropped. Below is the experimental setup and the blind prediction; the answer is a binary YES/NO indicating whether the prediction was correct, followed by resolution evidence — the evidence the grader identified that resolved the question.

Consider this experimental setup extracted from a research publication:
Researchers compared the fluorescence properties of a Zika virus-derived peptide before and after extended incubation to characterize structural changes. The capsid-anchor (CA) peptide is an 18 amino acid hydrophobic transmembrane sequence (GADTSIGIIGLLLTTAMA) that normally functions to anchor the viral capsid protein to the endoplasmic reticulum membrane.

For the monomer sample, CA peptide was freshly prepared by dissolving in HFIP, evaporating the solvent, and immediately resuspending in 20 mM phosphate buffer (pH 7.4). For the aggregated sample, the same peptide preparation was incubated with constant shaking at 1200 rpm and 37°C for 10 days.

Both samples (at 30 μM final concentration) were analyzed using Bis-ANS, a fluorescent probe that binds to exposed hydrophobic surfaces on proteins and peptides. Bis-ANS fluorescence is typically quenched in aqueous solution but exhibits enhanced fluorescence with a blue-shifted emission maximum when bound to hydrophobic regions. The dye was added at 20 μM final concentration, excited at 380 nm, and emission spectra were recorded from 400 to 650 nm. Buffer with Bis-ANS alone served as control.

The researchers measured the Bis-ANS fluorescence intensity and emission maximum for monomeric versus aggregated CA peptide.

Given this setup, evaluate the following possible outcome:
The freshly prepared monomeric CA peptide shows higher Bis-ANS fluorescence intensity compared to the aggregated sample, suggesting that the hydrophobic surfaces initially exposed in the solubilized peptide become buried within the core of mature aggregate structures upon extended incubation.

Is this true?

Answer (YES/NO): NO